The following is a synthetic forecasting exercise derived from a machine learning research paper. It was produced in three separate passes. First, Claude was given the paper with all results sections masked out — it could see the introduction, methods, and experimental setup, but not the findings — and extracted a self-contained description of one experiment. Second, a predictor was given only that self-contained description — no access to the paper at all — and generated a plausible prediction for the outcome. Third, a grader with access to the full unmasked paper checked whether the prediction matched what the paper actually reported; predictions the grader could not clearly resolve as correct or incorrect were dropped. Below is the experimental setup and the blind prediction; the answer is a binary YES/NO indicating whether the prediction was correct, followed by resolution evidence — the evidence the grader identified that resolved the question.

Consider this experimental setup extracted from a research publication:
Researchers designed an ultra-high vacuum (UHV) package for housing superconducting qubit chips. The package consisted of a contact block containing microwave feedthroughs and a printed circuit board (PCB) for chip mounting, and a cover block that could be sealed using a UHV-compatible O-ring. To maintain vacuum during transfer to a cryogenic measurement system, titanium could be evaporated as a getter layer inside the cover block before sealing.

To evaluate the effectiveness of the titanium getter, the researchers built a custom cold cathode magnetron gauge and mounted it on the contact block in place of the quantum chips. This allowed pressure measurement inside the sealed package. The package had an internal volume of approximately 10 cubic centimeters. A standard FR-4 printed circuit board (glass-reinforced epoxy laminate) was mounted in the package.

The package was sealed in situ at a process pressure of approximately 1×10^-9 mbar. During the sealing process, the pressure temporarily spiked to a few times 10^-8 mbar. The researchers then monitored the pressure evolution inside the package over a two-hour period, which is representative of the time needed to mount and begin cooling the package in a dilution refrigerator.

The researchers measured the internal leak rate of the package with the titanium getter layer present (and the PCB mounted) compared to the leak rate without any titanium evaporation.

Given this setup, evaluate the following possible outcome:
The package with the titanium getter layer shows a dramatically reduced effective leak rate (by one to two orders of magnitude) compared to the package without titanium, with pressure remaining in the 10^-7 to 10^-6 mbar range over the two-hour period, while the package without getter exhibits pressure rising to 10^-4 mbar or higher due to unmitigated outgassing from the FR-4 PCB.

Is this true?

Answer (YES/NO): NO